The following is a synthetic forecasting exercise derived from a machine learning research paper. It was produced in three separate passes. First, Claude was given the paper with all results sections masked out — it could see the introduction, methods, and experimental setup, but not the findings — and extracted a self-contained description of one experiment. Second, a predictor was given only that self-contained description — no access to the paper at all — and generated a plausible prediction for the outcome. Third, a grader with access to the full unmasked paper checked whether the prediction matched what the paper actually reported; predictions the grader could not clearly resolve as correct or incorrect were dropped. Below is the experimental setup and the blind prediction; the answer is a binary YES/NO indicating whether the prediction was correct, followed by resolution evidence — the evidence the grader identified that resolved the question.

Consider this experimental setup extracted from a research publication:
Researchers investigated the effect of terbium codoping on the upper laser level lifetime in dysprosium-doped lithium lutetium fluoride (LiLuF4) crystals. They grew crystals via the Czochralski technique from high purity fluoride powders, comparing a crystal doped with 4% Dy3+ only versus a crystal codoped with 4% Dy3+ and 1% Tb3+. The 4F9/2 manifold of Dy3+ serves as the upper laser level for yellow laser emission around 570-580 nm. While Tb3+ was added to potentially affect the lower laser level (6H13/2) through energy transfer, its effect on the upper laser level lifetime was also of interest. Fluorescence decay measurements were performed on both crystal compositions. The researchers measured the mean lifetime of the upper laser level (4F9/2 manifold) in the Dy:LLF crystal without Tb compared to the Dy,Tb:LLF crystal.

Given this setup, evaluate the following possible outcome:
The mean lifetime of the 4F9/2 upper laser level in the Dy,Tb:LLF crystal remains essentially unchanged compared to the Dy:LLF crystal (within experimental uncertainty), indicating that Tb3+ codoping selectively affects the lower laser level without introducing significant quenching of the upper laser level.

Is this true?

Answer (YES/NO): YES